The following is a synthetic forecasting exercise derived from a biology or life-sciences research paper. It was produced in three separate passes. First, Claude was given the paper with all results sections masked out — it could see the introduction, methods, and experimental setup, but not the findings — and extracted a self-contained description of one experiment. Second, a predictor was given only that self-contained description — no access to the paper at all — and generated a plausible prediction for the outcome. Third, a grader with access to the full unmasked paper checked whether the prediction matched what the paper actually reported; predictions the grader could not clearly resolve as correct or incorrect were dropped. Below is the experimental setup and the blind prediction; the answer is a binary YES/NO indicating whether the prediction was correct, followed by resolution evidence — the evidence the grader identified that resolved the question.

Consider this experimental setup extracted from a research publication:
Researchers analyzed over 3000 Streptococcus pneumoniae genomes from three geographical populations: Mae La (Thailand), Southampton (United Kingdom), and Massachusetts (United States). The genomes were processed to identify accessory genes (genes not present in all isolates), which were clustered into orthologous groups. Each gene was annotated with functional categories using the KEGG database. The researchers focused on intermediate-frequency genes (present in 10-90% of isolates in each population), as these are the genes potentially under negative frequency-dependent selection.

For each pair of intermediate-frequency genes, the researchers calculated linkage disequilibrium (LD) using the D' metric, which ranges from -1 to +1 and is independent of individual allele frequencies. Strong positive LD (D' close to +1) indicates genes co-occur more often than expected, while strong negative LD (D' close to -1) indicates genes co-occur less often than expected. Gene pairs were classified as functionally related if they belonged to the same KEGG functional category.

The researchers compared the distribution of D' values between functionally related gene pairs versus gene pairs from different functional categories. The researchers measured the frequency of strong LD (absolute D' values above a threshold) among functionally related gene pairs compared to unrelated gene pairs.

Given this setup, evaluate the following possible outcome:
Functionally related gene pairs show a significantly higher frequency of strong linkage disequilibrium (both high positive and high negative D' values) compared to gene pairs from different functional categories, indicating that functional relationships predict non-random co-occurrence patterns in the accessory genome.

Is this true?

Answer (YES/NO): YES